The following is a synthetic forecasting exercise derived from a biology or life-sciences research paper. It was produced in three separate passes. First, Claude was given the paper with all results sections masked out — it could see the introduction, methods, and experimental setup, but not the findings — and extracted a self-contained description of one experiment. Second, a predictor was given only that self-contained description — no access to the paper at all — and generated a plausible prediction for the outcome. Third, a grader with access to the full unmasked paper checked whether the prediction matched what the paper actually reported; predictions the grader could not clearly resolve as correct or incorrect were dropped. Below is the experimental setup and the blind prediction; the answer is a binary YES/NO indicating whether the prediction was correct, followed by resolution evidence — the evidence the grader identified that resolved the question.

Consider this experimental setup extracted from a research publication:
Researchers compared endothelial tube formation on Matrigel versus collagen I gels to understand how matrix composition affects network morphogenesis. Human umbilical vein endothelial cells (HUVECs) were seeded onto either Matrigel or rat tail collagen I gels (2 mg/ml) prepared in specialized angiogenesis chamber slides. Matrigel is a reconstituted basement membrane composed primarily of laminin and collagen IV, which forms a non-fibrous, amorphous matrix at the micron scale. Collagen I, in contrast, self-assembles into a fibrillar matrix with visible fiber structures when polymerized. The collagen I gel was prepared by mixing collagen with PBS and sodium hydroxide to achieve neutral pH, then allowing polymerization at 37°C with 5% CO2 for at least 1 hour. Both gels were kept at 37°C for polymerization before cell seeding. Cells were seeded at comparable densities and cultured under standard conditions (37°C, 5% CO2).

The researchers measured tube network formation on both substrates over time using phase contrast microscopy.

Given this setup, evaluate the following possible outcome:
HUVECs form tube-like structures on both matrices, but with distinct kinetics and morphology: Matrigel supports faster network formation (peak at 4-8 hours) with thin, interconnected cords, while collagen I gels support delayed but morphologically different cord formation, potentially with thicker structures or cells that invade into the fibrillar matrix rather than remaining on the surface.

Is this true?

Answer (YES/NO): NO